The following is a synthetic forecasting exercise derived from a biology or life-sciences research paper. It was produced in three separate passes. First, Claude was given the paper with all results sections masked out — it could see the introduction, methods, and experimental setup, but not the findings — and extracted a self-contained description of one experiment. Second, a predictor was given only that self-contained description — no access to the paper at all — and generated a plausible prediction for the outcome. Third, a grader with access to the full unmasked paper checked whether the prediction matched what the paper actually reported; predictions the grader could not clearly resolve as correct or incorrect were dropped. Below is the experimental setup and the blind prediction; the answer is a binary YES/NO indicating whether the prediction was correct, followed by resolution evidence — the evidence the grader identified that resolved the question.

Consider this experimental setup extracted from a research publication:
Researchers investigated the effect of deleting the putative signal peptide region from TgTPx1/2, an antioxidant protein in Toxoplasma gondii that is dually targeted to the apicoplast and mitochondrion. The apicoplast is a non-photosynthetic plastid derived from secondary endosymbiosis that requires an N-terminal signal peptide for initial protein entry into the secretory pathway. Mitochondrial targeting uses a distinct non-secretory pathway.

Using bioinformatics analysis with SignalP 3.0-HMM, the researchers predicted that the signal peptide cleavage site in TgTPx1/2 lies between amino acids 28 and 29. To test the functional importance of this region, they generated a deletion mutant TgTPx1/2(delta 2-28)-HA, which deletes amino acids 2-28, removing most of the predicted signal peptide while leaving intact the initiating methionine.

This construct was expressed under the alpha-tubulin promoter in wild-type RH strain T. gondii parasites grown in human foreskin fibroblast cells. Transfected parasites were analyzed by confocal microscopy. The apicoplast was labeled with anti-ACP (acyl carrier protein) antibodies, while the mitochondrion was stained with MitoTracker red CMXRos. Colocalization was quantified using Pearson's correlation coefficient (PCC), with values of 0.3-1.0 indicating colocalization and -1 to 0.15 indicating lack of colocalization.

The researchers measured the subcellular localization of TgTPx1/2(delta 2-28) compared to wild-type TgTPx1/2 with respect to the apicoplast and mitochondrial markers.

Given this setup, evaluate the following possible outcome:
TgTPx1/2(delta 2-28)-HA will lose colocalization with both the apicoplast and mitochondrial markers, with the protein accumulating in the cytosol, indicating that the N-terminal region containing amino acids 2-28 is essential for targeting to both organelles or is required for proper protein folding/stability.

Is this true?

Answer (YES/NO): YES